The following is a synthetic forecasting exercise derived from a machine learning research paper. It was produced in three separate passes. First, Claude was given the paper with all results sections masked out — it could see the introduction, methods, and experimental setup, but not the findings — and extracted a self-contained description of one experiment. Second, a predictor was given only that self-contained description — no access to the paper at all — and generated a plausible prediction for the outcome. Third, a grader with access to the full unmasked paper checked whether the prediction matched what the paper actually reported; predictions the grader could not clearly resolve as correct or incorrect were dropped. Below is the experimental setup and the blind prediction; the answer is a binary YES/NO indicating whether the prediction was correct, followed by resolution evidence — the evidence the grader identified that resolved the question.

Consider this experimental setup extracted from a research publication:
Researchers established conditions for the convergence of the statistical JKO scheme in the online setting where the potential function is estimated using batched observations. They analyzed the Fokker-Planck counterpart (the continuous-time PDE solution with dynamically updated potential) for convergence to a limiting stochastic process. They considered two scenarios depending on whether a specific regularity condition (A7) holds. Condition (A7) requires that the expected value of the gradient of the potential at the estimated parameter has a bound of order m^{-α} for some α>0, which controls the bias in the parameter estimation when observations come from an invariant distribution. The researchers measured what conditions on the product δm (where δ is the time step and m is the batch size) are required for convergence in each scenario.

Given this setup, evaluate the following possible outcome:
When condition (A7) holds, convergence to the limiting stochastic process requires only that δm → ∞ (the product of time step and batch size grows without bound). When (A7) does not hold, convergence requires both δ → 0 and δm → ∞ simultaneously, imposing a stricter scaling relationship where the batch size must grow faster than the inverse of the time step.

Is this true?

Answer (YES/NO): NO